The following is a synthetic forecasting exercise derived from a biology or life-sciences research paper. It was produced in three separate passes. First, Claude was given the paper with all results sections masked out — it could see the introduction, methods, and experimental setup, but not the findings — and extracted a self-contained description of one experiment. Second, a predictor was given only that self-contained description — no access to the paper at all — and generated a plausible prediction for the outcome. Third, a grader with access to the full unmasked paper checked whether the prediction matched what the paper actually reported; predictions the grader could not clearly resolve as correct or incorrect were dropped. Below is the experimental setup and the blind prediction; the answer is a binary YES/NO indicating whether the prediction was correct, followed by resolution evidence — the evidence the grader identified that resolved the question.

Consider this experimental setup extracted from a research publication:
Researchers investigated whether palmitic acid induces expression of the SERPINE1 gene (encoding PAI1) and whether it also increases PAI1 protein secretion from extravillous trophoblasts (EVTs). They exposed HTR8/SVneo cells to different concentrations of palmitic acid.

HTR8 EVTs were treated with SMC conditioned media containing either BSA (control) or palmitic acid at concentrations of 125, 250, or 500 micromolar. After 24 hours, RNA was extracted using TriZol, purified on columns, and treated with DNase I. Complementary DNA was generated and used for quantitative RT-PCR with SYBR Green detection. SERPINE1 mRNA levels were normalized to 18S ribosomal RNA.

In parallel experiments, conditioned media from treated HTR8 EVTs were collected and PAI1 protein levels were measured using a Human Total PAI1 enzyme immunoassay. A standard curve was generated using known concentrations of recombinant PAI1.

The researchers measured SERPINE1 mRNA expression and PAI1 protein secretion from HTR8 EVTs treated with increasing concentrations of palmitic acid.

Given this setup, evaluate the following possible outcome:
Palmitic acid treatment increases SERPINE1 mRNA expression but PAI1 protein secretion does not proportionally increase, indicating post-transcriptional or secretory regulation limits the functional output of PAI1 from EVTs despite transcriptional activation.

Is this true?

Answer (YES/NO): YES